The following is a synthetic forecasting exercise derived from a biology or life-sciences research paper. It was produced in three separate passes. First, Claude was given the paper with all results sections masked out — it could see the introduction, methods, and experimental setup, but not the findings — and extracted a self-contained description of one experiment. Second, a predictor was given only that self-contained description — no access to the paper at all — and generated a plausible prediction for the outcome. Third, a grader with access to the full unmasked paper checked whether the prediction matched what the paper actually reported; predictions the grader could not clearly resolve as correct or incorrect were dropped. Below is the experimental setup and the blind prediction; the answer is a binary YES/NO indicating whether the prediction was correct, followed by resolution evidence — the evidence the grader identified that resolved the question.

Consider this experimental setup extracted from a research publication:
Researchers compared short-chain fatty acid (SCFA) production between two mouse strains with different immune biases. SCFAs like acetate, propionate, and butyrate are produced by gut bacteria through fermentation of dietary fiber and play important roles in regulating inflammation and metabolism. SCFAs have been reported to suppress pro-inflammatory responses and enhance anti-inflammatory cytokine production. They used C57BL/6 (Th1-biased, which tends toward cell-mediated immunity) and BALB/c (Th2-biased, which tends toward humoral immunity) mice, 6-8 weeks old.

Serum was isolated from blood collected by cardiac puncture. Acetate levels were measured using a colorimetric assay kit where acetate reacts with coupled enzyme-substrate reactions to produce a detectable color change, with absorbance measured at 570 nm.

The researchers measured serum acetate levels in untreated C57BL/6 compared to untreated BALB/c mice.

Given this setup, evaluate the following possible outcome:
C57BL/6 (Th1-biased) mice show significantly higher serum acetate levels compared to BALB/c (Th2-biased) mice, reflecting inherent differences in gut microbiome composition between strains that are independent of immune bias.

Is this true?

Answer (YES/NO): YES